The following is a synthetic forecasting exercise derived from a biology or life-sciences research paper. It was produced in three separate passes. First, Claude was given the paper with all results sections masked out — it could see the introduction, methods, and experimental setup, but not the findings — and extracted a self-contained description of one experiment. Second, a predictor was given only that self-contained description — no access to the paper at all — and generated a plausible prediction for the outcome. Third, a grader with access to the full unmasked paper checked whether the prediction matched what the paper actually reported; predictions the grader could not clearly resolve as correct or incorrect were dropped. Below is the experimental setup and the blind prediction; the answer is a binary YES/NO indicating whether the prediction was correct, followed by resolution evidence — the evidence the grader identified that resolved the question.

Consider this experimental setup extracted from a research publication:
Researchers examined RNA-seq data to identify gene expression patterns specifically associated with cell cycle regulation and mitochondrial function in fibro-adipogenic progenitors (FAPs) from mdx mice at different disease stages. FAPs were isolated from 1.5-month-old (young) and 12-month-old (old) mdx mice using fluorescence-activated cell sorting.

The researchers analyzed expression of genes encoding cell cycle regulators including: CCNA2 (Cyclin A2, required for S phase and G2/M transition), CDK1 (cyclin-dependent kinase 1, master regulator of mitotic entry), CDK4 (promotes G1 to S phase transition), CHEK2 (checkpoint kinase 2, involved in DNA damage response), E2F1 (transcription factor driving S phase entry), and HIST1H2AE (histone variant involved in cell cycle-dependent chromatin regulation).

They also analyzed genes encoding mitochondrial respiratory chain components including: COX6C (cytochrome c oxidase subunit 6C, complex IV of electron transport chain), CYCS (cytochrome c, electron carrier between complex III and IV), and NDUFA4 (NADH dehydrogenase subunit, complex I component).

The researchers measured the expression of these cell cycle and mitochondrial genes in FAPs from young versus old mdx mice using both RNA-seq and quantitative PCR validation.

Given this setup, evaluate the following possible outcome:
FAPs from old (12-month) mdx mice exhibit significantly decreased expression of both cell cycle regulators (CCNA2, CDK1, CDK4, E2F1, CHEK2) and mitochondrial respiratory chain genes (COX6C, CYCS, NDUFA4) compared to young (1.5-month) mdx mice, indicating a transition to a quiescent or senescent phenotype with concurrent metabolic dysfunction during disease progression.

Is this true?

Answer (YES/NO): YES